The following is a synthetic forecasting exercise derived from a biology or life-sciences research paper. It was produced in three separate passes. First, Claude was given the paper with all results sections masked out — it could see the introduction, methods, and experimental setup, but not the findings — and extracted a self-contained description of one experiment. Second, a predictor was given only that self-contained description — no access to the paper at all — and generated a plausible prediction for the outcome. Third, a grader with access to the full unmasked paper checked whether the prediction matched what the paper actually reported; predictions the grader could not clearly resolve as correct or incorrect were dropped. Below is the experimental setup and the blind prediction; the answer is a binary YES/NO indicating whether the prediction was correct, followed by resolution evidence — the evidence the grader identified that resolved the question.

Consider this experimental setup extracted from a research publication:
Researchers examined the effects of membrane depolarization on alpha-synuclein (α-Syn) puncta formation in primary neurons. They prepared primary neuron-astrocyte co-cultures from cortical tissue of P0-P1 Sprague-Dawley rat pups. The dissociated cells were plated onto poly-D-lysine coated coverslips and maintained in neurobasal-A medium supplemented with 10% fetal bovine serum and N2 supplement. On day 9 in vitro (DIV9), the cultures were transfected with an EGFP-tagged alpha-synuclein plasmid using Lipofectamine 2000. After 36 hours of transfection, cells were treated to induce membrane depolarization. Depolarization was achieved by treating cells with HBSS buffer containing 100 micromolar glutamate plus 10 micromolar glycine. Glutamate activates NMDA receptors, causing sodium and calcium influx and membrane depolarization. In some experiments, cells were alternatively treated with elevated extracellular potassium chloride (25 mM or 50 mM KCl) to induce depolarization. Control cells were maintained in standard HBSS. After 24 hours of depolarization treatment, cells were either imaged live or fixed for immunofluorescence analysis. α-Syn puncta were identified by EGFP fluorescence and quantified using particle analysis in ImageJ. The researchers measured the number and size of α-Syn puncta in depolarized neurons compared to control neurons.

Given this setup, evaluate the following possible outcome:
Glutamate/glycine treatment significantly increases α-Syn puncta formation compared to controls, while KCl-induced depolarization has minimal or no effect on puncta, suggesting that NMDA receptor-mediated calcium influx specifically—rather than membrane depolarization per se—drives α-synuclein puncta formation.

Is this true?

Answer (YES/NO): NO